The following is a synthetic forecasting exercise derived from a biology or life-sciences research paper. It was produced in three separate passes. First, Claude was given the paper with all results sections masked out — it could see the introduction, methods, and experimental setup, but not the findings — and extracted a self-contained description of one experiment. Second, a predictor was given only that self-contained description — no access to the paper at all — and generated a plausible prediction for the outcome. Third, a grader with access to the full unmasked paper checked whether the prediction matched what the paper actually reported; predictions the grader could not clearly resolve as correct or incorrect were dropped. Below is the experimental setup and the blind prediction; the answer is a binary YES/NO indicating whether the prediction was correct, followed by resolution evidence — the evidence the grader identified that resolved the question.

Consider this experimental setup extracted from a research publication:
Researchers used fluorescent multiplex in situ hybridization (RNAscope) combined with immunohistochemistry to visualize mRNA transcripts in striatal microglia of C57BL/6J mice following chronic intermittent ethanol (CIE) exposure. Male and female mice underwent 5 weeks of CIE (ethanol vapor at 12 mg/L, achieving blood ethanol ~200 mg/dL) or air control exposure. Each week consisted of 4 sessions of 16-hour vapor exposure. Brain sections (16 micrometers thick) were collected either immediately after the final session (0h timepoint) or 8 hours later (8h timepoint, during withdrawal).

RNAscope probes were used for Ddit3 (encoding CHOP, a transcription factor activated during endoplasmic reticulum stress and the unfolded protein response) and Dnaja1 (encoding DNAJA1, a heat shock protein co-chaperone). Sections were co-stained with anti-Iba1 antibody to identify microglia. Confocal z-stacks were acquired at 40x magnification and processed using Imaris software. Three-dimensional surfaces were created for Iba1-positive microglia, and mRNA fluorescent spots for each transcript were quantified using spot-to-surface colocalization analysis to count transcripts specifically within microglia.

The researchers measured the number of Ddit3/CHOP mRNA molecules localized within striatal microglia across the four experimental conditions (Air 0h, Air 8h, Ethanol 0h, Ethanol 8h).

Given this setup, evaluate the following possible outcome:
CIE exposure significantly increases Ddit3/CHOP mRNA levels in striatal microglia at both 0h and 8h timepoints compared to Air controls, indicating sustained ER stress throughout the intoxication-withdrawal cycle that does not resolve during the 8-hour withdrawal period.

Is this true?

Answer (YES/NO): NO